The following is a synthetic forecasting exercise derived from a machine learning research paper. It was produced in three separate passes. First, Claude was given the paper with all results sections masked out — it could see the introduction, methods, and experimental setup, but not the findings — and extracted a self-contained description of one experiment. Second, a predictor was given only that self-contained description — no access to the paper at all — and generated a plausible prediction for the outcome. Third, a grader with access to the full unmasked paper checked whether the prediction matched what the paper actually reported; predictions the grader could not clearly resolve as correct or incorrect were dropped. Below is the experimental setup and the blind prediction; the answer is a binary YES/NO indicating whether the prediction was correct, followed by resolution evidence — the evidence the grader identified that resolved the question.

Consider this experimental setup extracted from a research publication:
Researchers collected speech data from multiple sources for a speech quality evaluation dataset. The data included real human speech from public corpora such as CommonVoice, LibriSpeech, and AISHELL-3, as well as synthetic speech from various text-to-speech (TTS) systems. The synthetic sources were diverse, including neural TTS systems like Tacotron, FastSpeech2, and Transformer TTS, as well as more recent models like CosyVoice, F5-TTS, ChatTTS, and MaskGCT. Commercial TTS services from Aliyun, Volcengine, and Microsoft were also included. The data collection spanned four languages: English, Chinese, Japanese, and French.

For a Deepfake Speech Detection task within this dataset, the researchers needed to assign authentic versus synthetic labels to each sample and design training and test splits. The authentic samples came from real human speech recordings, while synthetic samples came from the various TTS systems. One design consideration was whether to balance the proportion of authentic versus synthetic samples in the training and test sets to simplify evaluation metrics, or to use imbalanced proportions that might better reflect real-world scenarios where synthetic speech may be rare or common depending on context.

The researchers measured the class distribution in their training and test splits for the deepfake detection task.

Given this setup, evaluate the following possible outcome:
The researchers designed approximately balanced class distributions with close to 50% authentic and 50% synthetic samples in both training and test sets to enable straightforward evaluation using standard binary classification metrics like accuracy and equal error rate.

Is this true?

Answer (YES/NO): NO